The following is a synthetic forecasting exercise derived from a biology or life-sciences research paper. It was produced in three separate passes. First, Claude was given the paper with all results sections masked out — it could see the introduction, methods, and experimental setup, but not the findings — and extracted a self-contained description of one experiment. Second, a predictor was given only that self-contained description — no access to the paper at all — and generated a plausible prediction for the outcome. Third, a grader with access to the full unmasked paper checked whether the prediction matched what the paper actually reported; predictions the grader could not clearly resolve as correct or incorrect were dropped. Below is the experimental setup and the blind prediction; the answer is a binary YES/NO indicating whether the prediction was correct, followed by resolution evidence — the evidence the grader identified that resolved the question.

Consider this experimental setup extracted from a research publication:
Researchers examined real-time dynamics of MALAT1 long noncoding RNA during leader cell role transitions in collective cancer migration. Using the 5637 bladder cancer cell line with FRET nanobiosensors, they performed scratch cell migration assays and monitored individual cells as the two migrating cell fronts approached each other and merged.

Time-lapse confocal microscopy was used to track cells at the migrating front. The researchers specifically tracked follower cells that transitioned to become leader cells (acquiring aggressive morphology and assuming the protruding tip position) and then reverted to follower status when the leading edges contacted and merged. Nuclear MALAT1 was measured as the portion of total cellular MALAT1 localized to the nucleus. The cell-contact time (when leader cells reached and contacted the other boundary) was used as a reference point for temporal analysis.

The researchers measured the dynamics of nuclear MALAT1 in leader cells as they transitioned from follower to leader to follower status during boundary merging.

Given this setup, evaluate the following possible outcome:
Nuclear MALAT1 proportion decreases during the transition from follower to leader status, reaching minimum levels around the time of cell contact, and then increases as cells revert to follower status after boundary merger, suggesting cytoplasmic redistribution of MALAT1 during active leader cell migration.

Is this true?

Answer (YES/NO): NO